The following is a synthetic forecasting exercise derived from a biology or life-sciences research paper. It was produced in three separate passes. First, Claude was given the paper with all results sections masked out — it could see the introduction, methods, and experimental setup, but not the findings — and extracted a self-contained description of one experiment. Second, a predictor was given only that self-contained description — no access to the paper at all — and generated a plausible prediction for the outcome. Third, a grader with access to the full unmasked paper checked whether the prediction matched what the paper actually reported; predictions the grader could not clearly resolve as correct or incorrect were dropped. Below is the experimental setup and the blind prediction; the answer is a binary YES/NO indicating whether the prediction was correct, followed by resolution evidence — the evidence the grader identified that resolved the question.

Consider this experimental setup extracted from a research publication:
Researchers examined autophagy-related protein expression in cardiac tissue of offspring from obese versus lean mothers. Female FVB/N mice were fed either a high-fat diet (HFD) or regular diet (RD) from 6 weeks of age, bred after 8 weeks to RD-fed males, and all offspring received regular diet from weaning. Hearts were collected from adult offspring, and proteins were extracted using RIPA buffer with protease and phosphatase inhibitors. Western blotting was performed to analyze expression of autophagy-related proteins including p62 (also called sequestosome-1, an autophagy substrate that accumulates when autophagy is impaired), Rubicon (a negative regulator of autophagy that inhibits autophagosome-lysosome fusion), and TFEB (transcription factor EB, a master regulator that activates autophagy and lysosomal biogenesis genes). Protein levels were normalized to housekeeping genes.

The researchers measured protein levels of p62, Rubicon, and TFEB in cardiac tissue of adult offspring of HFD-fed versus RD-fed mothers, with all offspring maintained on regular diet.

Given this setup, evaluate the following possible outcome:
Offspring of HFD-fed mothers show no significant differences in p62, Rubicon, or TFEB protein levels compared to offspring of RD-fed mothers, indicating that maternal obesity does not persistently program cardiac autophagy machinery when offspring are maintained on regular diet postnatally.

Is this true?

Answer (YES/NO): YES